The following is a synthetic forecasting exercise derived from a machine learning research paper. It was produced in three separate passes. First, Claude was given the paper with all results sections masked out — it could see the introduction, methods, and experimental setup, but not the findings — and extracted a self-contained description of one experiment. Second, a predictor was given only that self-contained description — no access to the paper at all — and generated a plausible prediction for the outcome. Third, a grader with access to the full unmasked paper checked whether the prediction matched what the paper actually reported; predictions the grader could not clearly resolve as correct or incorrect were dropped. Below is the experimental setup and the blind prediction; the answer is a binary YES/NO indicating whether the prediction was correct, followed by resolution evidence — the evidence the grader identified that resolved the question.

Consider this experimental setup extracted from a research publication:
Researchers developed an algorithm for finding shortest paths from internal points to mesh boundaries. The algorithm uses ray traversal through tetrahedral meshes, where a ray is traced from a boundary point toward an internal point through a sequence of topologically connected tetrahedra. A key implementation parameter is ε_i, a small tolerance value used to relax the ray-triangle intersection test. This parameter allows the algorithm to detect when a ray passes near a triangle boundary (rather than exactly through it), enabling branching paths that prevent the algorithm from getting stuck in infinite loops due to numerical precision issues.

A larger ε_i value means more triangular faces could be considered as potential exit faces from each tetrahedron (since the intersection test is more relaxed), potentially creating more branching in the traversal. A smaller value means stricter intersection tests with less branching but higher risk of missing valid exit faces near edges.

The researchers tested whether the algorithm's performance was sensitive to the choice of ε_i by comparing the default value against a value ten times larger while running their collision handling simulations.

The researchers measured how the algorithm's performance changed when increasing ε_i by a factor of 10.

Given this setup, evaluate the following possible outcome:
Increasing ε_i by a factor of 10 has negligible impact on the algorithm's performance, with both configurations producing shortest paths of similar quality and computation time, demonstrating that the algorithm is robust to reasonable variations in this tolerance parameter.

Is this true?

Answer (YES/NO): YES